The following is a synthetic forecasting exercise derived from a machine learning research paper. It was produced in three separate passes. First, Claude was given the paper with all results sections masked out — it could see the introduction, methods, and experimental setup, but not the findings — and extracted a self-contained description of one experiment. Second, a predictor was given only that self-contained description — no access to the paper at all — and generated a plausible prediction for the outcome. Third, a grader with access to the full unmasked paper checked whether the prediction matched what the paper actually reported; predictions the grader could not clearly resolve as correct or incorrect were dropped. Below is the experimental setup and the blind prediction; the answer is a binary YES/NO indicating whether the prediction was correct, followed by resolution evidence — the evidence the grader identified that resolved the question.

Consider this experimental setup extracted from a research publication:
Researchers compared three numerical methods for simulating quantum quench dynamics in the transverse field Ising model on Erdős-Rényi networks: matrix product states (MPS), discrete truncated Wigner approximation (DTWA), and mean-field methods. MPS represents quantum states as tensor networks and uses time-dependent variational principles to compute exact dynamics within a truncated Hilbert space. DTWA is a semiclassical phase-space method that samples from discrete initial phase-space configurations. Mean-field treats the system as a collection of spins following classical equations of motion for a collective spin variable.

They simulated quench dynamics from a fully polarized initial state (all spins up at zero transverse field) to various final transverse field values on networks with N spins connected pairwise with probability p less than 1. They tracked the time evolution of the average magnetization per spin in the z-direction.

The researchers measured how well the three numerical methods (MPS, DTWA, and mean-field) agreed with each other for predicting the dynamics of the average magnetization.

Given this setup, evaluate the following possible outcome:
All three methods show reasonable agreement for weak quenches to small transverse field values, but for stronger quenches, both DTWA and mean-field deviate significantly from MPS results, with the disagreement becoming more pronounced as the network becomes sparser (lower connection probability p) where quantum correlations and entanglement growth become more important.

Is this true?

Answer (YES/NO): NO